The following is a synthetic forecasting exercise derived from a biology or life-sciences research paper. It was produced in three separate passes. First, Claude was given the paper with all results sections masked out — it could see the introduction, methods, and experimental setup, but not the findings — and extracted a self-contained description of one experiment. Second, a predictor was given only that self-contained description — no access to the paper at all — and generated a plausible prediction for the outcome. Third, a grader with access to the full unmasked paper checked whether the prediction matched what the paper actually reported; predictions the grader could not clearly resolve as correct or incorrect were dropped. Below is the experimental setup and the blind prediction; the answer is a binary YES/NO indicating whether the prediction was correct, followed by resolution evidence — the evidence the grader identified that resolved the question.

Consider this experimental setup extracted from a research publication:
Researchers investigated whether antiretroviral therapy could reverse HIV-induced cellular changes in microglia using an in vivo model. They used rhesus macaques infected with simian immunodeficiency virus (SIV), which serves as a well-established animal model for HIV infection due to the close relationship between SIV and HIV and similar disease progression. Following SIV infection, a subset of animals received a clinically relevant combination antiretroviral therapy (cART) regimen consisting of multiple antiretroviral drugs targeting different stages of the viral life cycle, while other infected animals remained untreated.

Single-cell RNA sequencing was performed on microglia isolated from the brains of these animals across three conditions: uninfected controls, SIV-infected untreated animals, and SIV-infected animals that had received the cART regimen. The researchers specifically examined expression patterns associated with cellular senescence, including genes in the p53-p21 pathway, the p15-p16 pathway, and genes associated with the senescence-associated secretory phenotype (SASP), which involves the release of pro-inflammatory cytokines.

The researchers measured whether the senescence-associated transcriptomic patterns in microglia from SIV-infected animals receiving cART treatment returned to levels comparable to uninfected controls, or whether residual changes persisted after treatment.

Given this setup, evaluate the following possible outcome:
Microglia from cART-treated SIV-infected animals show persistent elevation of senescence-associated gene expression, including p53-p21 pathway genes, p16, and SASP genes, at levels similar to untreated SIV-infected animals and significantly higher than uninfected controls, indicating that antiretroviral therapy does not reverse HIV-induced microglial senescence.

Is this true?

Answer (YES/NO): NO